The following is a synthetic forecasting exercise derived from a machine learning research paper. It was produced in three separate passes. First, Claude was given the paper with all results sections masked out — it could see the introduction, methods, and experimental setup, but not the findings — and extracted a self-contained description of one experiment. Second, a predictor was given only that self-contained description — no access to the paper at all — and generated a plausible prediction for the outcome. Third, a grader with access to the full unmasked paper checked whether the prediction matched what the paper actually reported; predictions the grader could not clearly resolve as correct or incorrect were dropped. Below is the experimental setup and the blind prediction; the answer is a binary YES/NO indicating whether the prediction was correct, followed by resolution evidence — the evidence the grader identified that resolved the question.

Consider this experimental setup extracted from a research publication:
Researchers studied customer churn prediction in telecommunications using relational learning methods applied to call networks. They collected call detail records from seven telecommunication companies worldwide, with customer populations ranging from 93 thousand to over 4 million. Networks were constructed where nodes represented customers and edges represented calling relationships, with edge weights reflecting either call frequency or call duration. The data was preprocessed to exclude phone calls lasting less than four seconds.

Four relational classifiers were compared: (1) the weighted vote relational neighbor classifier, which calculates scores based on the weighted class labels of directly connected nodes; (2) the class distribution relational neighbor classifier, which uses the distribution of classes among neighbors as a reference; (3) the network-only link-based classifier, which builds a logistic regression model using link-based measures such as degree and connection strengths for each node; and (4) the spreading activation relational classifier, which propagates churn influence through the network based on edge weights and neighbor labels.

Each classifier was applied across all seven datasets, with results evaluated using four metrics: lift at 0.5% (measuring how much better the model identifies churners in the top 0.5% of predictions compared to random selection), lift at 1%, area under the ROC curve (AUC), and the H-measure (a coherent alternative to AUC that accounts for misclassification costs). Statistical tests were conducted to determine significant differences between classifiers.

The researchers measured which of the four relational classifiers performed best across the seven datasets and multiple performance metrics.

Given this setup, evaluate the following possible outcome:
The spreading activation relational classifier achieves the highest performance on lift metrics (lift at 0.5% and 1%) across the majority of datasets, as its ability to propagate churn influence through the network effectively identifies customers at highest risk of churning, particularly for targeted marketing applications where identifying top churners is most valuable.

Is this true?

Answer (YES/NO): NO